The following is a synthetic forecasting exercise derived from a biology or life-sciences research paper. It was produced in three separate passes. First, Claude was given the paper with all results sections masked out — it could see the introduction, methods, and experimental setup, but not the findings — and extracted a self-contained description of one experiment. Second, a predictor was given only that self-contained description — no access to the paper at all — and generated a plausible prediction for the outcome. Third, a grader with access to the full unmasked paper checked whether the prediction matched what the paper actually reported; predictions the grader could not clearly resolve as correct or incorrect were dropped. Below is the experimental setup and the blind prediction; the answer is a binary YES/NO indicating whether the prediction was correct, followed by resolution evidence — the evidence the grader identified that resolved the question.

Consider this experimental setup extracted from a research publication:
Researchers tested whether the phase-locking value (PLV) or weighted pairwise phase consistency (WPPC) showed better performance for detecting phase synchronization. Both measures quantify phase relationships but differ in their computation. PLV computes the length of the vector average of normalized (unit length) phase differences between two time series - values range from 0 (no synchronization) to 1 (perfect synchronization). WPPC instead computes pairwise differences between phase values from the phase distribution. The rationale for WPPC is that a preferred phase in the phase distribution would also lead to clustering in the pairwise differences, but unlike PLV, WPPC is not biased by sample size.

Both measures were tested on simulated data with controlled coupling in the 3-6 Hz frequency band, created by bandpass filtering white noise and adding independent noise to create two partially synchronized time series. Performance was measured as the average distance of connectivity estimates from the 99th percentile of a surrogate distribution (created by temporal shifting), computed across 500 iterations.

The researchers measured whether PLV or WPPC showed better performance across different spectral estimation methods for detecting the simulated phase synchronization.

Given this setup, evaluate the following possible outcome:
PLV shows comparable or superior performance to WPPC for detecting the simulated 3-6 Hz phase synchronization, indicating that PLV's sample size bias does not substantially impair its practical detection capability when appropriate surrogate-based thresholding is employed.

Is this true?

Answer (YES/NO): NO